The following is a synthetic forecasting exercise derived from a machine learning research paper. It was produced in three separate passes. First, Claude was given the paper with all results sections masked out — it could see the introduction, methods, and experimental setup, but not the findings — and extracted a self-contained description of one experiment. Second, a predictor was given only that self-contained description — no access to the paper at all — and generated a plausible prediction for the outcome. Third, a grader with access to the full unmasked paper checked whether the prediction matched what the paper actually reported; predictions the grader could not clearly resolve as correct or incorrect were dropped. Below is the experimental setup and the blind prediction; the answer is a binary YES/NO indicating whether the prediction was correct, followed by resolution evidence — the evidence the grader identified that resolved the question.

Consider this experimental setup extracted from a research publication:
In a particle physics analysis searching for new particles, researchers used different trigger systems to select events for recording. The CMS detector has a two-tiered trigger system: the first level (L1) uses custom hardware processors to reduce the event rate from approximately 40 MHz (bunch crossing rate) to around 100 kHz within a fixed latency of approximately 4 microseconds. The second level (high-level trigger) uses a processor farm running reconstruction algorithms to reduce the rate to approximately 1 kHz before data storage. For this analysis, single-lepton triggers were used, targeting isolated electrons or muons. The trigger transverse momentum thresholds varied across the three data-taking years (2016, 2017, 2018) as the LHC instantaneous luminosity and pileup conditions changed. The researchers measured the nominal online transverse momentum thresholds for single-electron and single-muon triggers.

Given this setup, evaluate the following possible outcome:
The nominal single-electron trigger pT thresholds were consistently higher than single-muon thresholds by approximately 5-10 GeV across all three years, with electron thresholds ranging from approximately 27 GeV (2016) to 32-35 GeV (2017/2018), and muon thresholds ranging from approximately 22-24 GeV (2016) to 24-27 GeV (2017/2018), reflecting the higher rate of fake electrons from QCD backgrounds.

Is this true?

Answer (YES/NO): NO